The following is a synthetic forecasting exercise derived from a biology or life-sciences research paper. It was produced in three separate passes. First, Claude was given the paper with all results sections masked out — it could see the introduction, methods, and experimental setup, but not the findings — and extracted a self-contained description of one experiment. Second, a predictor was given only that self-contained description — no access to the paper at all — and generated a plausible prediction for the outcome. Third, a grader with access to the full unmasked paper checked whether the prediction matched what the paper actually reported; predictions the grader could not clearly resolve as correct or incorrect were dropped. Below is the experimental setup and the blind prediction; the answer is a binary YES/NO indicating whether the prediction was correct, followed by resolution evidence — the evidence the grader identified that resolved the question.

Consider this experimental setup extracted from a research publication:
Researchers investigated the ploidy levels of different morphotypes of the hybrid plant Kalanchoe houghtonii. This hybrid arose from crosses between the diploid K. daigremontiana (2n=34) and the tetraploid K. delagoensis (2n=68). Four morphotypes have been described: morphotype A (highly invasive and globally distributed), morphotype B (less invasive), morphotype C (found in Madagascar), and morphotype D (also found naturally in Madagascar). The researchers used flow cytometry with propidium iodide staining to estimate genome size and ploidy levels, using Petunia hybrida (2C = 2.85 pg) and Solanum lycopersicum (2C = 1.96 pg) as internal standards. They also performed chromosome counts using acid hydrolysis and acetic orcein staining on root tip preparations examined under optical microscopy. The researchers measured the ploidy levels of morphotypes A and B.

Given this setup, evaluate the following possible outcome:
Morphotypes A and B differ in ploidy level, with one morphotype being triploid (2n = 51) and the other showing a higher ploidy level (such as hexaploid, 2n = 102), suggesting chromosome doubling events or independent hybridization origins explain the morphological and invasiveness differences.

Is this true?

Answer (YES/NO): NO